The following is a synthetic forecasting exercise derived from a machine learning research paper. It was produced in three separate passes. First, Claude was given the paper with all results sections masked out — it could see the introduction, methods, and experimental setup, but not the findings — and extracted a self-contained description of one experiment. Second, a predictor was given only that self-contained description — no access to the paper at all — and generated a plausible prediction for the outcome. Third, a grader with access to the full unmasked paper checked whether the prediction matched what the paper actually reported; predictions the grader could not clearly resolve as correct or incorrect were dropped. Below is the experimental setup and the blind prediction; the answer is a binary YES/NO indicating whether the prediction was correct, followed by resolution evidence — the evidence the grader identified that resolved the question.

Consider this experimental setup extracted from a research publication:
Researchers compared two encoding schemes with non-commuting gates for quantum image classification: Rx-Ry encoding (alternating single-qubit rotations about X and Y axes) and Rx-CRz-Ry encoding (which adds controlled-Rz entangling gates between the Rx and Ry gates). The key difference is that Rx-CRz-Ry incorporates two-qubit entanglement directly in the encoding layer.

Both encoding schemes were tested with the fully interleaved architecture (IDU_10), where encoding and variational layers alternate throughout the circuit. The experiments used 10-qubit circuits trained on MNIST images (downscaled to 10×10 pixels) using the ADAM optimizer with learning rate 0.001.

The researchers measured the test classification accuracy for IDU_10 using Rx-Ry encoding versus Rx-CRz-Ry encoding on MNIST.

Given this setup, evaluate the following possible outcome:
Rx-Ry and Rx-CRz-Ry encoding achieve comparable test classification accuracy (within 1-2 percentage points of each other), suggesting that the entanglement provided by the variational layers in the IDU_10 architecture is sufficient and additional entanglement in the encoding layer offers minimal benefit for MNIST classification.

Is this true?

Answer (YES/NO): NO